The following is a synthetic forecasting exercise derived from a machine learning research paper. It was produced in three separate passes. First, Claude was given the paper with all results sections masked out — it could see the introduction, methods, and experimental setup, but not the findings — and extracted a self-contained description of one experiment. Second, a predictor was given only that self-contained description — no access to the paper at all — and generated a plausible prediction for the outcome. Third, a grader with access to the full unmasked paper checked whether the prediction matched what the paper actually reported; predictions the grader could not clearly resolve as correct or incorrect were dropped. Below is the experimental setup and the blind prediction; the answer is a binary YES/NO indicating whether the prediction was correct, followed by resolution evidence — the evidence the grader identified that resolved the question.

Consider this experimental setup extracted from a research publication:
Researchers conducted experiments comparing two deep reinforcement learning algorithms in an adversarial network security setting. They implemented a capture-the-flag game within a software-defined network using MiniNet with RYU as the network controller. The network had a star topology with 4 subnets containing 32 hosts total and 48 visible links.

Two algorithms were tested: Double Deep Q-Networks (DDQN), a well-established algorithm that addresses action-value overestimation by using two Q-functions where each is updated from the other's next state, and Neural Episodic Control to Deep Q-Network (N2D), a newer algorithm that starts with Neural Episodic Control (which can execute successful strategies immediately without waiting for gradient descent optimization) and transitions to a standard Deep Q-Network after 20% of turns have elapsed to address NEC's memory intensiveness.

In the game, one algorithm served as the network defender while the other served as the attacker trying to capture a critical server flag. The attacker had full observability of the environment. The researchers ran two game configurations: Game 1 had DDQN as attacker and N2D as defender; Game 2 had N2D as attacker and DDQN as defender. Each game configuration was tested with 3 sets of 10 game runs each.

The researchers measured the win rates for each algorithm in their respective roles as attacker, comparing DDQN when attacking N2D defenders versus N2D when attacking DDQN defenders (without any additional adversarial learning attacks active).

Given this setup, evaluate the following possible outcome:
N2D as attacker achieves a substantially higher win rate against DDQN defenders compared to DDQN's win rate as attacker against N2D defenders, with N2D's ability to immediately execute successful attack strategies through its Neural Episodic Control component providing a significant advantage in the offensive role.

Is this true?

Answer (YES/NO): NO